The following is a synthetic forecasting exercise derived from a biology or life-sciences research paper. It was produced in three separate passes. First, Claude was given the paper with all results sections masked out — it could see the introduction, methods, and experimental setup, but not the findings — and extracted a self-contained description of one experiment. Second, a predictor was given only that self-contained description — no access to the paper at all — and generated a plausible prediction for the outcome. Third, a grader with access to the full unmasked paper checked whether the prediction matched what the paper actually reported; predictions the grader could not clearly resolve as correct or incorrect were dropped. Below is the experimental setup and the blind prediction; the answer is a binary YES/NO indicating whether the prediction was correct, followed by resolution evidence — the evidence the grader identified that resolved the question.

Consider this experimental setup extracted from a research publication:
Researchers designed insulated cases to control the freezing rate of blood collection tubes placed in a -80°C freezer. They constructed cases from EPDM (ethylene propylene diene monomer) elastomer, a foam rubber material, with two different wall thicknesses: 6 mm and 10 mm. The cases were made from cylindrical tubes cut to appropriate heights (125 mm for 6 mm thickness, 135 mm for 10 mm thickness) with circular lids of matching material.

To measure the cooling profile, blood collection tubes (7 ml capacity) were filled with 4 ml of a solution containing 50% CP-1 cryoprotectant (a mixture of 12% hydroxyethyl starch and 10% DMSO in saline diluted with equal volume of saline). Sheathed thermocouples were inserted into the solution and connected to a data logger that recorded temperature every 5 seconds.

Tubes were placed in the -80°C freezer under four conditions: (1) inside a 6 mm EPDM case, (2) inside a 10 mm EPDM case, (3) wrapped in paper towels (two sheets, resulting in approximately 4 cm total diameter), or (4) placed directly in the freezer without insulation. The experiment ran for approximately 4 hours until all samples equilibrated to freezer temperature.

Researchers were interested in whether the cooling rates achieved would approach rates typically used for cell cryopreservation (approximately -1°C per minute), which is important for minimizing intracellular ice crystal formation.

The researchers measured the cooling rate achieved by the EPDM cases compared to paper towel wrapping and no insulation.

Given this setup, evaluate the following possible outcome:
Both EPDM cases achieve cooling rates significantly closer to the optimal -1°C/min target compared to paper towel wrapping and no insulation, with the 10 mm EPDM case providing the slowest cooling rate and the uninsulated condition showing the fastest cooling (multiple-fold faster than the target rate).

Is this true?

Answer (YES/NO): NO